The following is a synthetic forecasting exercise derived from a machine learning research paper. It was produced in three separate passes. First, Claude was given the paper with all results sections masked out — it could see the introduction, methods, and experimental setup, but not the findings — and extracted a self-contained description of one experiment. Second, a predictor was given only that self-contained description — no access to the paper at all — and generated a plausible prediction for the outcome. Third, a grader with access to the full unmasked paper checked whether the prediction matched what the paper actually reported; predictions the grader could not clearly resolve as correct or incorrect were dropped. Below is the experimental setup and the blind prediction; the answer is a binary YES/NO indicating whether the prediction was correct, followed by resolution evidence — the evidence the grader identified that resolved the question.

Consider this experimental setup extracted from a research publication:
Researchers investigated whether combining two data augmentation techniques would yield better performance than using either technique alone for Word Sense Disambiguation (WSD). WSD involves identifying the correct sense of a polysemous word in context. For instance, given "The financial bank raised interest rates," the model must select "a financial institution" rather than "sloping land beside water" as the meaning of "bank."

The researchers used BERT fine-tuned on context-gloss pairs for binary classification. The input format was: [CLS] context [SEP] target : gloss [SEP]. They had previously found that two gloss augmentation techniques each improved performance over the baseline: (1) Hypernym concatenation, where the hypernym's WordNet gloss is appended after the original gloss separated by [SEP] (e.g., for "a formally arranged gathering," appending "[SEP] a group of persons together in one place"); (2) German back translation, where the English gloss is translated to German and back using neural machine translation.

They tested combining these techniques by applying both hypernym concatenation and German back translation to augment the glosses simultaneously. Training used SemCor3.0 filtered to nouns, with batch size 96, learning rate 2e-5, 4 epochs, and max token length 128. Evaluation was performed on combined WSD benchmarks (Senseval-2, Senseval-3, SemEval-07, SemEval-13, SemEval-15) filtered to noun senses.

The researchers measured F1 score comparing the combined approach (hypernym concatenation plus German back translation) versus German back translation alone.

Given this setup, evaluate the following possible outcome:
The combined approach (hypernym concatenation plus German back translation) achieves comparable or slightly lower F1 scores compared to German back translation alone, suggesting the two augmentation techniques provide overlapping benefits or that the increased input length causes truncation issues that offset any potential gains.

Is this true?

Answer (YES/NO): YES